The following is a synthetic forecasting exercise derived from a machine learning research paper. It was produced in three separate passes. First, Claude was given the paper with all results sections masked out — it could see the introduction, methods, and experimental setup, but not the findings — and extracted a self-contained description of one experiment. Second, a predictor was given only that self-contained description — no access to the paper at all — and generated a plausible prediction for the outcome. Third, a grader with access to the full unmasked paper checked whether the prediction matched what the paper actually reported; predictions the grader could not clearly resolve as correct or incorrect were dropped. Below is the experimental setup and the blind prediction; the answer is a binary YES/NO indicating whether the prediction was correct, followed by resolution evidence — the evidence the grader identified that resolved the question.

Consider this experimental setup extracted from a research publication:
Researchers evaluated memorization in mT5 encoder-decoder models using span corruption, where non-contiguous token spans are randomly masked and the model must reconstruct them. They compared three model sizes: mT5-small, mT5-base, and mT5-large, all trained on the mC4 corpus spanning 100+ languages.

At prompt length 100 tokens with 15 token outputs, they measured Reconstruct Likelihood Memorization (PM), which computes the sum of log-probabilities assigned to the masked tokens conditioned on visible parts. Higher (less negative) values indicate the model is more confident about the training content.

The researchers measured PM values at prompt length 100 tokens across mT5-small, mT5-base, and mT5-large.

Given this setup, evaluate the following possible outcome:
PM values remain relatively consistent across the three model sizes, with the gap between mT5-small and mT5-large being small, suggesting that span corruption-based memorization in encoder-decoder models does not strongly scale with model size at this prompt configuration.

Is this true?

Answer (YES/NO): NO